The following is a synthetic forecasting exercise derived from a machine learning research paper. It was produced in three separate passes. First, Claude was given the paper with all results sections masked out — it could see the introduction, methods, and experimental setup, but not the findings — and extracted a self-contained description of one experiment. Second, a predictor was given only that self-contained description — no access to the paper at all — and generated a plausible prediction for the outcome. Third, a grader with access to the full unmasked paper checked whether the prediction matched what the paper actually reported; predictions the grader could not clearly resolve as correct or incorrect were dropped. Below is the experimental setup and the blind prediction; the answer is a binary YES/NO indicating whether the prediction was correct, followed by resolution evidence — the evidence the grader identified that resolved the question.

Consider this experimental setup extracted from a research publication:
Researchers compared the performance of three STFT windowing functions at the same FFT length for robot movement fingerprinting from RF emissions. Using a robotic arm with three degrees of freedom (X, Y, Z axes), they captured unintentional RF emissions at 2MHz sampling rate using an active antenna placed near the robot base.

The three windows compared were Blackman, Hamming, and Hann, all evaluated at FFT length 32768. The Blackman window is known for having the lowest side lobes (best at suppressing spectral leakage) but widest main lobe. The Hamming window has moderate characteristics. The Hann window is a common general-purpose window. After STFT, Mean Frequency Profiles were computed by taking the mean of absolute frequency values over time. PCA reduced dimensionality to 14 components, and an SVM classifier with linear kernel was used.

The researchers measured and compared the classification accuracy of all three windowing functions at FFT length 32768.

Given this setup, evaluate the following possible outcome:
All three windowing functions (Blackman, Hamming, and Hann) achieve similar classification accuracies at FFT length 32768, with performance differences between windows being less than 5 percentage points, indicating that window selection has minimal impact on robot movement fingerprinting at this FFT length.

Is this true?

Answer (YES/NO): NO